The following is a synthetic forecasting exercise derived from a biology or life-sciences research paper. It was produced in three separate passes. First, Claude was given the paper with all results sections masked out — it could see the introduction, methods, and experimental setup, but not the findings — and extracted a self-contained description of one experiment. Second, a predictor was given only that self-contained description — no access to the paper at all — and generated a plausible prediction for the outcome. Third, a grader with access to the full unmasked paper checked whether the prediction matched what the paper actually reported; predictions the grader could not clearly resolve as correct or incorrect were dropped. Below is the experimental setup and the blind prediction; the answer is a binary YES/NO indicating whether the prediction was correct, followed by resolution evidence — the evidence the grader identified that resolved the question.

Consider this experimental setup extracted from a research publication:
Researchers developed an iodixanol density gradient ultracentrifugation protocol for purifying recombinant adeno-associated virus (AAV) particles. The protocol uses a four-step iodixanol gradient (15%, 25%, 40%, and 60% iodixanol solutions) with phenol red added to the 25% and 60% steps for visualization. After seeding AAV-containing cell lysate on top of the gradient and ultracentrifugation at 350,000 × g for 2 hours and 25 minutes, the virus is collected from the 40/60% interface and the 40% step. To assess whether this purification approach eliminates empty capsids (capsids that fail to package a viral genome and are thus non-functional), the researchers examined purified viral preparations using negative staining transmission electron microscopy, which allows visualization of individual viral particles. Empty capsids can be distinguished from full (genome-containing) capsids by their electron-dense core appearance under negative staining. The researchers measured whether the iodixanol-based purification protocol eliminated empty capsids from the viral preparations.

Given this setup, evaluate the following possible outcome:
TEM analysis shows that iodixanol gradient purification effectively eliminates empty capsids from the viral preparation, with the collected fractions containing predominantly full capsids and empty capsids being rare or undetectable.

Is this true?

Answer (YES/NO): NO